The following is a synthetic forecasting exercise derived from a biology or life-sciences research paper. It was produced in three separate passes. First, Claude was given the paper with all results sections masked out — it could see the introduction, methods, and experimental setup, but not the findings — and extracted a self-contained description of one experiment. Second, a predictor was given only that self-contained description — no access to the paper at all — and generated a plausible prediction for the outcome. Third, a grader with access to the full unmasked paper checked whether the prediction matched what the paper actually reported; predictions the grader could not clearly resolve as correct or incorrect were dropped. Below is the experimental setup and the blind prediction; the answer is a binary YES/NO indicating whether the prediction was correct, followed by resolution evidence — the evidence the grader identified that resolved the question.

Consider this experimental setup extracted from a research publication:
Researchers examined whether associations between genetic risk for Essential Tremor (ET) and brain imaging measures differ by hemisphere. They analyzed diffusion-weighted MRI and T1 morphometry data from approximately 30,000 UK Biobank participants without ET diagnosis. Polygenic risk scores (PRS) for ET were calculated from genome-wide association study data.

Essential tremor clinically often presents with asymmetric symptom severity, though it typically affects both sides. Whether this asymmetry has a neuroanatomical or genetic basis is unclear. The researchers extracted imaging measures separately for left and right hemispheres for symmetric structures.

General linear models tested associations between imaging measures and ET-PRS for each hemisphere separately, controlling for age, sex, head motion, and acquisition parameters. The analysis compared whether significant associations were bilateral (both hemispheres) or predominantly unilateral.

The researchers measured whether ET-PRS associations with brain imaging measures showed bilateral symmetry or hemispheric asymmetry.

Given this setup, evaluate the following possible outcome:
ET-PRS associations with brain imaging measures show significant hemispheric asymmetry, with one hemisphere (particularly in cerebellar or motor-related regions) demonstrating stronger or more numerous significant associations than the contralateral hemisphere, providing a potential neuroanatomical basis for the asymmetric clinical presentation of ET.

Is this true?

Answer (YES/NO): NO